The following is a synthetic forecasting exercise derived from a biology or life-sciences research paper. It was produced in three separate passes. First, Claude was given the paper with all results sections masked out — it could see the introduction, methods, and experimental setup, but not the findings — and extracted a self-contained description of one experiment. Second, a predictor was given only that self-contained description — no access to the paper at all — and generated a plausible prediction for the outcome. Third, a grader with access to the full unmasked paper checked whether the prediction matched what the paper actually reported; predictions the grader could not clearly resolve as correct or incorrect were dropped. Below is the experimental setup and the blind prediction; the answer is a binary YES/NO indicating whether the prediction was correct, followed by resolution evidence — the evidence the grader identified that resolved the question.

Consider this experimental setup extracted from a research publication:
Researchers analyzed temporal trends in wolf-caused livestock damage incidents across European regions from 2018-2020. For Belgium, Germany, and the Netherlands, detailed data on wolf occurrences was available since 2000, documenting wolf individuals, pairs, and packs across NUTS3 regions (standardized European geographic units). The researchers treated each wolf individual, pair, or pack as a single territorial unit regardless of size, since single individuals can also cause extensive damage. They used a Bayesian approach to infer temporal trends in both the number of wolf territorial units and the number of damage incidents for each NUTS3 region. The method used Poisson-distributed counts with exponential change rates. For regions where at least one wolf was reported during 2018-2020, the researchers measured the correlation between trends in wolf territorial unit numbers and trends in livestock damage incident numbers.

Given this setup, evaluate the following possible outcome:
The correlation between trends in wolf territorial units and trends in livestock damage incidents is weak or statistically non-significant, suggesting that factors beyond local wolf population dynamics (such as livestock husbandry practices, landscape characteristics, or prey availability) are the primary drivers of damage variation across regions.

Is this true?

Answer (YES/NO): YES